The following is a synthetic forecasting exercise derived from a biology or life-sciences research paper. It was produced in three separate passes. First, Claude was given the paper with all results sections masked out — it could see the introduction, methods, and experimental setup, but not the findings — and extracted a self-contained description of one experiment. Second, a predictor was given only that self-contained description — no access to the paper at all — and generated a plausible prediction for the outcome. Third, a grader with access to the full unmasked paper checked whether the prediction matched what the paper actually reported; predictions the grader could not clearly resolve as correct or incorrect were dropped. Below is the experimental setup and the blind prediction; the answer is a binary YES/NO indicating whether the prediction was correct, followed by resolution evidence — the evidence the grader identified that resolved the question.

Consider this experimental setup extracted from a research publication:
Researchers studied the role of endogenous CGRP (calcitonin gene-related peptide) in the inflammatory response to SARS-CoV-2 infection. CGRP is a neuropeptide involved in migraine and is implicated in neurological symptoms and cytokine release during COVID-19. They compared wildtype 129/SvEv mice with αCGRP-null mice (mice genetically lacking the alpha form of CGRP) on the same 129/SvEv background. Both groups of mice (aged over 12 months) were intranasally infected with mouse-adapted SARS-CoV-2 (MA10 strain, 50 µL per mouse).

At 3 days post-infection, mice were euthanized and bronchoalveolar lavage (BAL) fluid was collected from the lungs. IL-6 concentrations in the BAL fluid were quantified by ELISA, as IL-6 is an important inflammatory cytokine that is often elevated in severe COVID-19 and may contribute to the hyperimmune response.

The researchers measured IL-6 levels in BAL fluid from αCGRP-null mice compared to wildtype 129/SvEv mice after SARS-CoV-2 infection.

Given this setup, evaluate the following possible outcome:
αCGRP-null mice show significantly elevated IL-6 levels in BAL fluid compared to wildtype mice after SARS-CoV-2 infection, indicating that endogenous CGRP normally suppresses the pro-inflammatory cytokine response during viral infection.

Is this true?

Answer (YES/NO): NO